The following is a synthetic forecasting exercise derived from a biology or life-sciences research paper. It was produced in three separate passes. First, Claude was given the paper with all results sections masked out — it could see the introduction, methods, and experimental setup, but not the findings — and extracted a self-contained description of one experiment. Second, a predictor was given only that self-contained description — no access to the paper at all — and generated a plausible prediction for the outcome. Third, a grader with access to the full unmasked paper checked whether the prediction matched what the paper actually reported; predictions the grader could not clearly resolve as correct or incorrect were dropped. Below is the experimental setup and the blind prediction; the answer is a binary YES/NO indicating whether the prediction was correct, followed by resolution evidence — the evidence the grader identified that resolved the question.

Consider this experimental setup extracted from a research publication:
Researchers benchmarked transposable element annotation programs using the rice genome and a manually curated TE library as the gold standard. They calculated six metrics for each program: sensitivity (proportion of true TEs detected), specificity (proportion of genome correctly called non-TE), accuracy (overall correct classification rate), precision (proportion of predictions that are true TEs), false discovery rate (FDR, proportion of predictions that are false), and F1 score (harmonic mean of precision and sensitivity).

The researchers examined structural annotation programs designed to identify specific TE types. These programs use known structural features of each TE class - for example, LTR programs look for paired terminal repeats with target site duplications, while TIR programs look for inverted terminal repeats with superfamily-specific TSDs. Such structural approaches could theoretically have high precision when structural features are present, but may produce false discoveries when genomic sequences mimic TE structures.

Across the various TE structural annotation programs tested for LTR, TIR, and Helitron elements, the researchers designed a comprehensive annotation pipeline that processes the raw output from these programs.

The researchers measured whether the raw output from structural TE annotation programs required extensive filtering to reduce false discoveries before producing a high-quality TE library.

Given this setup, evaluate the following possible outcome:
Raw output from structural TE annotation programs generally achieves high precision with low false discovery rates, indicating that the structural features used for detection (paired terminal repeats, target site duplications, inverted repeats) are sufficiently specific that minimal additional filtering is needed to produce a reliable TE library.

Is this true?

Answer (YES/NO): NO